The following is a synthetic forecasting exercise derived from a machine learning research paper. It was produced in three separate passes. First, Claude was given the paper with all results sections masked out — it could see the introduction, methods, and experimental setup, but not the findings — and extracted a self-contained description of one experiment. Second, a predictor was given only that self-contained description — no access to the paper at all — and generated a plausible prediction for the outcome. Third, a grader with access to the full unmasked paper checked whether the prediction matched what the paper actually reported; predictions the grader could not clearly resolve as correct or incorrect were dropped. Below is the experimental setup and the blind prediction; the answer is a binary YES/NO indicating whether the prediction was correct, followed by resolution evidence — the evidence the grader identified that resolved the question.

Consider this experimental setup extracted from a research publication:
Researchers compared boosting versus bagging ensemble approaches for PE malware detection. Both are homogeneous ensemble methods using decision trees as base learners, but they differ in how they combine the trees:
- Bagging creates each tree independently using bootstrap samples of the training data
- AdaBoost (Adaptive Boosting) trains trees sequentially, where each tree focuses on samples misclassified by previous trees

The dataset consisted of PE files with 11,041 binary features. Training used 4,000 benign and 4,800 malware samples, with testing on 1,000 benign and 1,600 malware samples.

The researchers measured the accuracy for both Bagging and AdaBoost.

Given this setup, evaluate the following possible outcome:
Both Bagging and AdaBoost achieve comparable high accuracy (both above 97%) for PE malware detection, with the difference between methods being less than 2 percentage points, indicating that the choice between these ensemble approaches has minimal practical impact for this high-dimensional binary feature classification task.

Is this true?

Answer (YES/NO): NO